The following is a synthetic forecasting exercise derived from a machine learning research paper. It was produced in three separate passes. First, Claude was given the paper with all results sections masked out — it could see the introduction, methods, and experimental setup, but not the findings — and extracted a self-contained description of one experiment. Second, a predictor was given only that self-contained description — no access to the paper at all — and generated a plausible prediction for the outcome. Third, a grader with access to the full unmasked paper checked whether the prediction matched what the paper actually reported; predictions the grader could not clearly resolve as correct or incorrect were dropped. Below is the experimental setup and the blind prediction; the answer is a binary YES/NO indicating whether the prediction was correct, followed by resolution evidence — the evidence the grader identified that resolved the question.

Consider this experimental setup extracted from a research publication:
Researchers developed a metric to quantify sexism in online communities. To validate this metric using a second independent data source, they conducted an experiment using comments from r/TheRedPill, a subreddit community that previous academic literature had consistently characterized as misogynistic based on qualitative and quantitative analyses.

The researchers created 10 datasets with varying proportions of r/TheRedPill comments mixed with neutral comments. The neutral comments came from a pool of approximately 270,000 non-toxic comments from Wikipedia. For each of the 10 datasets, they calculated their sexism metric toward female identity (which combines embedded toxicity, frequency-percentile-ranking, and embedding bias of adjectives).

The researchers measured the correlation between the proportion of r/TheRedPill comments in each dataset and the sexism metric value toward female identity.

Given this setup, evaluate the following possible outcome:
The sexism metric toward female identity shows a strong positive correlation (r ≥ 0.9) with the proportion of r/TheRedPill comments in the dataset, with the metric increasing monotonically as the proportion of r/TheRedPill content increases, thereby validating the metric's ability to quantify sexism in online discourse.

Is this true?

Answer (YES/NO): YES